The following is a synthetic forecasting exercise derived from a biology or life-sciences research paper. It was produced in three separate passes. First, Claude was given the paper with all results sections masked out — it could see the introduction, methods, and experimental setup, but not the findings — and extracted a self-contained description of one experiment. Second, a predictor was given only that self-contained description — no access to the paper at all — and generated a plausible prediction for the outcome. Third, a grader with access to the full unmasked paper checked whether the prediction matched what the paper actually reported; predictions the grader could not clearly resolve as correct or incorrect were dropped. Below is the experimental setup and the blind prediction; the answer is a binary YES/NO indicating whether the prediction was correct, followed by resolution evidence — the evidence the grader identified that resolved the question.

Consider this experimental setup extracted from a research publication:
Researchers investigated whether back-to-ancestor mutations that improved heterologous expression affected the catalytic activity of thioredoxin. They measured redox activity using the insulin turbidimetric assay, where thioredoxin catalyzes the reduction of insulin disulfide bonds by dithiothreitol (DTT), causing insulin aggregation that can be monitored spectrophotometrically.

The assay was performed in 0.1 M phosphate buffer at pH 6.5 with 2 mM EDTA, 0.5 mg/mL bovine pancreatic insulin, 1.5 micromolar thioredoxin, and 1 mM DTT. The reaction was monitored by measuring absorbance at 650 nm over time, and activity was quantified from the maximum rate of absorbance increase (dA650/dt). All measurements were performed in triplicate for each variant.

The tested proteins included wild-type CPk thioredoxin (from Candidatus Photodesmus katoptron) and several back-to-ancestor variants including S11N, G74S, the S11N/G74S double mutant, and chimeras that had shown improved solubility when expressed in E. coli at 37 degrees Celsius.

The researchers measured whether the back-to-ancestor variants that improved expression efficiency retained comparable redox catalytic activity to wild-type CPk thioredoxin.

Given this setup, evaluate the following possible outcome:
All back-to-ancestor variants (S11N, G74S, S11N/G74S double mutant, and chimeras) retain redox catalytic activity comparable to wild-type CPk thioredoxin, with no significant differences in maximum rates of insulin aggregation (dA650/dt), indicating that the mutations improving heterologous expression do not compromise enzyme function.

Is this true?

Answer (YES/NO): YES